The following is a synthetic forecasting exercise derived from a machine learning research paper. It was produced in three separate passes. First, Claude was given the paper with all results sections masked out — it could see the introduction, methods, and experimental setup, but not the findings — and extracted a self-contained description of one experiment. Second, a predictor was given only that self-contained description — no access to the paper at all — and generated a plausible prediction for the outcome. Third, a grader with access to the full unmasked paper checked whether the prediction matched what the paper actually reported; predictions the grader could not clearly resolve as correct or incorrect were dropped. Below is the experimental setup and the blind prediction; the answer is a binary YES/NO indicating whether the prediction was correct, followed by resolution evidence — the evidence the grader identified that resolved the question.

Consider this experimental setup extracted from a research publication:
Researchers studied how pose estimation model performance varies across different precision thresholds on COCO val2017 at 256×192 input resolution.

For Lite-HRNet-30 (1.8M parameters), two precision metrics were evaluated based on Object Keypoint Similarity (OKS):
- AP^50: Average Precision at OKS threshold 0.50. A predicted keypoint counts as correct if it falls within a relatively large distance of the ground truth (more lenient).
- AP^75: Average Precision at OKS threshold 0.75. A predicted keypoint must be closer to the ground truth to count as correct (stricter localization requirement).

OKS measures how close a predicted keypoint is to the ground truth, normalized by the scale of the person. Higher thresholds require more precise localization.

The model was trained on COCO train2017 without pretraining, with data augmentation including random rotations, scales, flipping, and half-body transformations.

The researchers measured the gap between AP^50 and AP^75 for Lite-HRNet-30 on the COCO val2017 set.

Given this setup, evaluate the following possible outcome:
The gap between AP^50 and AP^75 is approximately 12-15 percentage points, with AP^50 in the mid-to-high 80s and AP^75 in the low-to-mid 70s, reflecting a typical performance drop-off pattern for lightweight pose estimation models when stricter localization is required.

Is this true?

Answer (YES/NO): YES